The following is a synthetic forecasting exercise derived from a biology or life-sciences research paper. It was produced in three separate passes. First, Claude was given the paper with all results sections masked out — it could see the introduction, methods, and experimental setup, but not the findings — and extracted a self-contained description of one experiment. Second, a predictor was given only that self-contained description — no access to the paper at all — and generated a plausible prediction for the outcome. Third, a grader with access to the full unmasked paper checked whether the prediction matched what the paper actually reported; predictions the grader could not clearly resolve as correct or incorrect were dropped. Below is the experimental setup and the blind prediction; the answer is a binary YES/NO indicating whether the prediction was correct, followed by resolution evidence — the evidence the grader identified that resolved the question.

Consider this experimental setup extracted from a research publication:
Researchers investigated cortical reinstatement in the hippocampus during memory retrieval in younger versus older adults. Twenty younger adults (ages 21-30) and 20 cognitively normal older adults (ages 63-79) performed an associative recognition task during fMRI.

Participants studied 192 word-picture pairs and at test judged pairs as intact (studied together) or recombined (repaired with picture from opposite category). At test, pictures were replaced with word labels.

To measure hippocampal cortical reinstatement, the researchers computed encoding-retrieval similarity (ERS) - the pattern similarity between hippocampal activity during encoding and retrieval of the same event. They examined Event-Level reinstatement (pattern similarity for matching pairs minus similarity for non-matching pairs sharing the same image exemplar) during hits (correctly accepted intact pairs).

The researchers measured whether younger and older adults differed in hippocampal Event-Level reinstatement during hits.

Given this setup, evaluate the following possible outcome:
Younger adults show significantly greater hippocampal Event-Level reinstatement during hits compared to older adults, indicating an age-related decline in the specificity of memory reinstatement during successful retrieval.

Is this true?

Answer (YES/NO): NO